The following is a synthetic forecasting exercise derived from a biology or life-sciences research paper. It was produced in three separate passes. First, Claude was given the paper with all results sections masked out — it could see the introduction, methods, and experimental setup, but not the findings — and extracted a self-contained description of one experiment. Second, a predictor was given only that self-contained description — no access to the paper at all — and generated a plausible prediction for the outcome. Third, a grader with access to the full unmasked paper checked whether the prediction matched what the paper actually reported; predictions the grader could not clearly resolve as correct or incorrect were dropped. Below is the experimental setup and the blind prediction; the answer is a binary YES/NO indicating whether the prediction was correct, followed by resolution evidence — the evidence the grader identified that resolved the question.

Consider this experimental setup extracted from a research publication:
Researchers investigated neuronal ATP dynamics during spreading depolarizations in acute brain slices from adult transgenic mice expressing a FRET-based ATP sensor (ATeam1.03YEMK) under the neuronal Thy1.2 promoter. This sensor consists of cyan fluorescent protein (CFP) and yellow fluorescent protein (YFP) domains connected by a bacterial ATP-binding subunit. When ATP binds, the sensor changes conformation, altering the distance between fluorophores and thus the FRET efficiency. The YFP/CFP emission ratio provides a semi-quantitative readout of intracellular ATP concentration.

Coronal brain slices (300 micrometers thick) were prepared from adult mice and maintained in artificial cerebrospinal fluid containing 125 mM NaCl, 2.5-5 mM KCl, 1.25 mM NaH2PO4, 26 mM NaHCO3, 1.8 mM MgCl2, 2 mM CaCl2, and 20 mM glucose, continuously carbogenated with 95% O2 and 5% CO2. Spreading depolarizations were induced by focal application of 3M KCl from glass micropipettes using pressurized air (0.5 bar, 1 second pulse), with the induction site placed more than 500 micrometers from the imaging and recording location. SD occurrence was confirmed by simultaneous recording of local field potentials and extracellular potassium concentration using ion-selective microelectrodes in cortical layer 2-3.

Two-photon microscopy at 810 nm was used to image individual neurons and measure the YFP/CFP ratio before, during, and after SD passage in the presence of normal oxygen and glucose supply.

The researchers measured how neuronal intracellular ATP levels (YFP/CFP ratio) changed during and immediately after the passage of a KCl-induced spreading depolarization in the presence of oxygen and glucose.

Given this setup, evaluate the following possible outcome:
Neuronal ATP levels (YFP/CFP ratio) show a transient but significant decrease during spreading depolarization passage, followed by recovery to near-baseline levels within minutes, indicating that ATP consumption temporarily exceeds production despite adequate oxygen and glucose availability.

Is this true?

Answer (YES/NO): YES